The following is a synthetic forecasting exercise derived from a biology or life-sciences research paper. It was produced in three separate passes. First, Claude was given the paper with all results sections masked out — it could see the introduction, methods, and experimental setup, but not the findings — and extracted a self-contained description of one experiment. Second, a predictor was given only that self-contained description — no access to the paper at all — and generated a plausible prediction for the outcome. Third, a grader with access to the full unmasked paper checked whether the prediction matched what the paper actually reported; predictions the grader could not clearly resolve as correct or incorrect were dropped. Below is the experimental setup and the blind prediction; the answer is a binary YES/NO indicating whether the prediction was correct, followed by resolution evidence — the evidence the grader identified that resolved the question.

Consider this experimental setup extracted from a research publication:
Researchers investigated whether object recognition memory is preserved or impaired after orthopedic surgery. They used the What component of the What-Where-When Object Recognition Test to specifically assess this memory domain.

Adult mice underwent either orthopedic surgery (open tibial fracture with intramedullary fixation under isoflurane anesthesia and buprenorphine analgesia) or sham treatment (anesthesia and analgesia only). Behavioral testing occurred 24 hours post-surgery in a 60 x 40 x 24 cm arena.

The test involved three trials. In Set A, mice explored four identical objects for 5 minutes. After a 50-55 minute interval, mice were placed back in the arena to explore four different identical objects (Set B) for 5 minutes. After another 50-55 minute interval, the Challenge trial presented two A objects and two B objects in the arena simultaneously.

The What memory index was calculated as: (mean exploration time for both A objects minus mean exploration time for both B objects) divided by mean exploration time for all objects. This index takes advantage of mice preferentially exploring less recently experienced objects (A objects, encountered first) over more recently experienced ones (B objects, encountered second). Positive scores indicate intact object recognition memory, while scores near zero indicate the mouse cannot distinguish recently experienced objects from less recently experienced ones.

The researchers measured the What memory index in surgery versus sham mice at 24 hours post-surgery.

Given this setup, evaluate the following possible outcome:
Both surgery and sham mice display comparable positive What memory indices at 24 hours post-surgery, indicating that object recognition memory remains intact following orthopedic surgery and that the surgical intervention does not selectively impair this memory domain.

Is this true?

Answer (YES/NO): NO